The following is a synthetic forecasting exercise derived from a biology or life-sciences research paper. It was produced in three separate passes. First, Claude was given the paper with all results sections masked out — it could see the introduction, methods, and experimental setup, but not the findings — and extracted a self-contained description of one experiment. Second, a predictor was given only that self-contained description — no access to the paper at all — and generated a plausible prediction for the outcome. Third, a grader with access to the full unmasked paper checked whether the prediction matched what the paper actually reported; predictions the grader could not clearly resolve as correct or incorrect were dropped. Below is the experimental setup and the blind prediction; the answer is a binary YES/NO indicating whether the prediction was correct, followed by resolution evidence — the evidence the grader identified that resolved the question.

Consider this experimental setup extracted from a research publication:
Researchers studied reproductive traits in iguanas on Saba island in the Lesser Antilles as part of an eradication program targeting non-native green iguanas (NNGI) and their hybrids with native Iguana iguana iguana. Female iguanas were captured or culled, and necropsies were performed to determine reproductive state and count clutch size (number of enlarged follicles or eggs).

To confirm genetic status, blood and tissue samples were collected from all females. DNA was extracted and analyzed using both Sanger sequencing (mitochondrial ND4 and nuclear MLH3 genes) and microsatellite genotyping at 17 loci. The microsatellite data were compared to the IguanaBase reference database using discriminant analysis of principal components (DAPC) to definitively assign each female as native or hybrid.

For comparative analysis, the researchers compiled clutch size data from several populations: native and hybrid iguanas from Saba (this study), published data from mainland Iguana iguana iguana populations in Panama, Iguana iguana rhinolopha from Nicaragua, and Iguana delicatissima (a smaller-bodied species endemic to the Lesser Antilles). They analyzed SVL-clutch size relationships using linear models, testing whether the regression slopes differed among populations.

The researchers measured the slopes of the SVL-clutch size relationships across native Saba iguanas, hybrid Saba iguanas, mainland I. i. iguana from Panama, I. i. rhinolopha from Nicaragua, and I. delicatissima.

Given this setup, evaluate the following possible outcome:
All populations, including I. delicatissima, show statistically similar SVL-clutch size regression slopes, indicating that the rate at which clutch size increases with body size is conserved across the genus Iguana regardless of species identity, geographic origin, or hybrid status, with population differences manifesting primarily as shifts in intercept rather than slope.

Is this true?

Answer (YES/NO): NO